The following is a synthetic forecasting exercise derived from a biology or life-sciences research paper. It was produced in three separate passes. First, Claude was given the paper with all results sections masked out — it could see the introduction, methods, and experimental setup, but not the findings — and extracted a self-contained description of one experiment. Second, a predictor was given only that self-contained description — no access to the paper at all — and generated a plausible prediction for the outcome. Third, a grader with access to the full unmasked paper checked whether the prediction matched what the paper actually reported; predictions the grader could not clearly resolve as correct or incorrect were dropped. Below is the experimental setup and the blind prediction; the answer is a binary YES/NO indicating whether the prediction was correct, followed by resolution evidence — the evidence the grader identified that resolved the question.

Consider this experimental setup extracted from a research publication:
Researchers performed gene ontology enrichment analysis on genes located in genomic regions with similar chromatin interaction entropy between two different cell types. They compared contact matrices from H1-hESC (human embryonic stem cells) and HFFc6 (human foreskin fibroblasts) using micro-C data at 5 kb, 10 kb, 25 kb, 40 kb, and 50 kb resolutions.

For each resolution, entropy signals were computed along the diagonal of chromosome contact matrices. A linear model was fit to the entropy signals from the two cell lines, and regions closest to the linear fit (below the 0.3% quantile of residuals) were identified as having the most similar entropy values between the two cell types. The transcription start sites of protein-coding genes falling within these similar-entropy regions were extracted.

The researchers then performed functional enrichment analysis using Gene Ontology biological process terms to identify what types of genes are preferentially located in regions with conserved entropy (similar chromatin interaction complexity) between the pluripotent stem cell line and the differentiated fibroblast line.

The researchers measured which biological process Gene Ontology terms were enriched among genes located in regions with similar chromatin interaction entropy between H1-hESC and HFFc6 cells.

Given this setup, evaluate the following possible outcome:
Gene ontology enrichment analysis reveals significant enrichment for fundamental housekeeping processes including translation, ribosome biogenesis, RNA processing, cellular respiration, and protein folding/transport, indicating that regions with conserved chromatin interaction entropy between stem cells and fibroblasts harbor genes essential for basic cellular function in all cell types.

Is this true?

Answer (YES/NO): NO